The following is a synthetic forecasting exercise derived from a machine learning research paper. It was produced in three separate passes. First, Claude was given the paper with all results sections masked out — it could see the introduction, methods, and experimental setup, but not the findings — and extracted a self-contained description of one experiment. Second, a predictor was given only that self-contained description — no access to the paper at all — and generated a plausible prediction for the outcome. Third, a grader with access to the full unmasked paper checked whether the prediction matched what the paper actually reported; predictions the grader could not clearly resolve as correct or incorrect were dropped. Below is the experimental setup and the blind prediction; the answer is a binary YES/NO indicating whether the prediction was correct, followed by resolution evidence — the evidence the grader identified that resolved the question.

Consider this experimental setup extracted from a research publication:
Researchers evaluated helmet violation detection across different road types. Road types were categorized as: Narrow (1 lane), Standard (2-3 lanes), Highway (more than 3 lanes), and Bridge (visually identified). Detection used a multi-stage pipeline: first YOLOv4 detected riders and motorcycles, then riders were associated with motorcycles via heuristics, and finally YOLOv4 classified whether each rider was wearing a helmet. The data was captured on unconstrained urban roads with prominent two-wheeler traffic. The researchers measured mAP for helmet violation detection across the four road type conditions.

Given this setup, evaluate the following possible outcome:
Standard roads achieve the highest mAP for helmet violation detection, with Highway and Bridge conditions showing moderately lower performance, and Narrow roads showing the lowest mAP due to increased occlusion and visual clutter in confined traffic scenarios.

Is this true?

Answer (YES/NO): NO